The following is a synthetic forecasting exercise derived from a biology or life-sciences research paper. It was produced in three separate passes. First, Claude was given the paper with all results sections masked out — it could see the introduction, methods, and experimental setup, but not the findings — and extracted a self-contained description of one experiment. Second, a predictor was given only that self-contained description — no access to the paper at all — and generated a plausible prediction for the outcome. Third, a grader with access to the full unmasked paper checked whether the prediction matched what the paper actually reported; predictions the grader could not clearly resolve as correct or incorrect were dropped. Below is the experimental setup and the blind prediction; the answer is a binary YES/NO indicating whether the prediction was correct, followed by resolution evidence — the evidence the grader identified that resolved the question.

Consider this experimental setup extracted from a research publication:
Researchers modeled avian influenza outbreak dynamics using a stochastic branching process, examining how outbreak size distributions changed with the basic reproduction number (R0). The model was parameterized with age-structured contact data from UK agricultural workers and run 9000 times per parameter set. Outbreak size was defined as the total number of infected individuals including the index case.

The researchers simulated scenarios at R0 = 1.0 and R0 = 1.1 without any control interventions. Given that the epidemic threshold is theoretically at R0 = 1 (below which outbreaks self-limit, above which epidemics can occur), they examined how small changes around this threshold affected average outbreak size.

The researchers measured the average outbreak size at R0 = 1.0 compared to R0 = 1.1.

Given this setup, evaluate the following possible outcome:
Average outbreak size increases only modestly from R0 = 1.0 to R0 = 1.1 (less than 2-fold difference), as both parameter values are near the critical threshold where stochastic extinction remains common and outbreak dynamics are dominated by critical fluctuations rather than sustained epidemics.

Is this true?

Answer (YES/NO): NO